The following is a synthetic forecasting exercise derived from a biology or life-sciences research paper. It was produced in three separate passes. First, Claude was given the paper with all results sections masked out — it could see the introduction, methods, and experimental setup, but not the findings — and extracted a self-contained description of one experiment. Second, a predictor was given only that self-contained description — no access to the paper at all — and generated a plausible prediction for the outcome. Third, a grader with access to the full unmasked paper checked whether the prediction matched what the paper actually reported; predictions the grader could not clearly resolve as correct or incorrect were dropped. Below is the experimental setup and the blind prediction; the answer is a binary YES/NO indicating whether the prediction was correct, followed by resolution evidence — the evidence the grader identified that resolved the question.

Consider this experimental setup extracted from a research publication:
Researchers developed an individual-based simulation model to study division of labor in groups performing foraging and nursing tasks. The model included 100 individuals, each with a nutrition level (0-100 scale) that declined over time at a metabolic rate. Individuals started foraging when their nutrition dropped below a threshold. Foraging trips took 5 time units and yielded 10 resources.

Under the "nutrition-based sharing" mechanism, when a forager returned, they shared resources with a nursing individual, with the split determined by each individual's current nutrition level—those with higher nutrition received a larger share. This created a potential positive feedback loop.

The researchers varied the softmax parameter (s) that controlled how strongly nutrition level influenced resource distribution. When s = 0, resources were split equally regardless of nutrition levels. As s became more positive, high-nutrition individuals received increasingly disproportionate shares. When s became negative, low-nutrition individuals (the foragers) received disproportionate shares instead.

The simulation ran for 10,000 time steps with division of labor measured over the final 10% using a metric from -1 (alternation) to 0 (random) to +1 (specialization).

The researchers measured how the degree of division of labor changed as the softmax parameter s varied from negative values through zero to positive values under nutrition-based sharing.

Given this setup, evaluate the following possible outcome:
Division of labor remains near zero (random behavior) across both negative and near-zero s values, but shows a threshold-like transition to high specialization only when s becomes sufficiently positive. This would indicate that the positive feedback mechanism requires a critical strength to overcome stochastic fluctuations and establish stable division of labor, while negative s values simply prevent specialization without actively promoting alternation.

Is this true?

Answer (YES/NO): NO